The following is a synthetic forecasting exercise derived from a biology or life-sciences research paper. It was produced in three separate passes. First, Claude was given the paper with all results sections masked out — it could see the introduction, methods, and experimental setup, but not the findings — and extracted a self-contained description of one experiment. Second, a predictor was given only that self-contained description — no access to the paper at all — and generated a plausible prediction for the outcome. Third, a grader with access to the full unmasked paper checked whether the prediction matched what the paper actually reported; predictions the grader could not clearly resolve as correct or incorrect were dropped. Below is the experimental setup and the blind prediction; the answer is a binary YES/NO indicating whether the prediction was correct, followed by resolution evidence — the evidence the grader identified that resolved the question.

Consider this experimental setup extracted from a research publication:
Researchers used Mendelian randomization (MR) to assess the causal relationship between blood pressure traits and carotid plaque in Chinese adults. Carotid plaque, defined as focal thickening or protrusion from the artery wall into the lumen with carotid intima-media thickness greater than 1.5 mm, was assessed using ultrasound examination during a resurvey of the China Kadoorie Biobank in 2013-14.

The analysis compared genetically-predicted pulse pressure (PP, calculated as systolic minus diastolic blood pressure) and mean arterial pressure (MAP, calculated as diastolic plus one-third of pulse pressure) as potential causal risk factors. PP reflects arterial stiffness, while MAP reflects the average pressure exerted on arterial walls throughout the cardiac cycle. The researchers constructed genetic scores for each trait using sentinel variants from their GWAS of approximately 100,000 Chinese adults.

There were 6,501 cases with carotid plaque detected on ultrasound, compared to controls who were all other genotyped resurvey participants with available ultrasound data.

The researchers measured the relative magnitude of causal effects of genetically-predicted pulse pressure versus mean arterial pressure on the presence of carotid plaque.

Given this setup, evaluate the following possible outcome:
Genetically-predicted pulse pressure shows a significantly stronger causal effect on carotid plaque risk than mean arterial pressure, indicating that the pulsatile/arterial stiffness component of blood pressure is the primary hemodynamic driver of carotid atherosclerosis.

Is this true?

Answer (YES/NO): YES